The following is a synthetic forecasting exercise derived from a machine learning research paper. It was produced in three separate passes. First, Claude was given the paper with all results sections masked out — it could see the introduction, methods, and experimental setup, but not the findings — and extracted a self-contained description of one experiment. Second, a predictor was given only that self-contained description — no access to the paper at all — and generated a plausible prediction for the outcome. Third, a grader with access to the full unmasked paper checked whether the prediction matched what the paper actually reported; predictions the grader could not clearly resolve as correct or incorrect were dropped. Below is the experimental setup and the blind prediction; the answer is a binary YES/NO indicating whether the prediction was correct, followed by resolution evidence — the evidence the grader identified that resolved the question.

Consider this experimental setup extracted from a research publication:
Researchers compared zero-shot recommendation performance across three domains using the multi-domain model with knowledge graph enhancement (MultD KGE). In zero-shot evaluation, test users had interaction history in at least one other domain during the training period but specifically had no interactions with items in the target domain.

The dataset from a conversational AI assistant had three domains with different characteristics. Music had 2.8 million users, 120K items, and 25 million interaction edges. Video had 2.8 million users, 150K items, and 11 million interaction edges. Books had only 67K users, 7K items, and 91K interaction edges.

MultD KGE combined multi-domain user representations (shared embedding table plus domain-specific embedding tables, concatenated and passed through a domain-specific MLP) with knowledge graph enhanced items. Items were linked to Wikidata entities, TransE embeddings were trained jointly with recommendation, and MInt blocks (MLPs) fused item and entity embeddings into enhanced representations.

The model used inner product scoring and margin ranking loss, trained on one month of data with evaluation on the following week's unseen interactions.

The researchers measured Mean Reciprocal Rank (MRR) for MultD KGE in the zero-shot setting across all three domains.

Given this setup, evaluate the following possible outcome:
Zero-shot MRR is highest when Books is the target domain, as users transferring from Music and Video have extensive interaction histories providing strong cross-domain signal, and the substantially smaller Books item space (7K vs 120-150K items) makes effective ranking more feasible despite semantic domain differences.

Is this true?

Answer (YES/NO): YES